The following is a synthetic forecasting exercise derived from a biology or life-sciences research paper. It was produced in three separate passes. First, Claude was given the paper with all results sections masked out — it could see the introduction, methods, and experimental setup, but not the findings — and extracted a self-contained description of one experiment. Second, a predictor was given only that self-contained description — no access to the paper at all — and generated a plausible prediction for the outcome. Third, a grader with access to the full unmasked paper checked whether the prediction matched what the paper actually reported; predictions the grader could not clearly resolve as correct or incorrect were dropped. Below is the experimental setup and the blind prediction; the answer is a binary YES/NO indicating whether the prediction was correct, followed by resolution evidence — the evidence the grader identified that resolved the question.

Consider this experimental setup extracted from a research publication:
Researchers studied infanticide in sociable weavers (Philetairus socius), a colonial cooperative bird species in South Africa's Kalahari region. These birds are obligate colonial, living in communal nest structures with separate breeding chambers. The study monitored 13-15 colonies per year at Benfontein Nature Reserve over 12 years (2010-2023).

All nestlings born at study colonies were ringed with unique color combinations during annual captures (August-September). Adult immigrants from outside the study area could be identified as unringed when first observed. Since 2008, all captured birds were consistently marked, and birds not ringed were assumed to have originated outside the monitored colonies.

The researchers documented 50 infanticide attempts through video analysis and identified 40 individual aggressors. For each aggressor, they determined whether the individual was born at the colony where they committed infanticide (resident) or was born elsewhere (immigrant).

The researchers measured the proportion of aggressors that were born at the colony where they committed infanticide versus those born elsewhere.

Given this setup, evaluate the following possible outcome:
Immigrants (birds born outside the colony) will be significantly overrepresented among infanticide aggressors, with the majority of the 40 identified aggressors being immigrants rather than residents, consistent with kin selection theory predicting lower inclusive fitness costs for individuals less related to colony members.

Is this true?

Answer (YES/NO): YES